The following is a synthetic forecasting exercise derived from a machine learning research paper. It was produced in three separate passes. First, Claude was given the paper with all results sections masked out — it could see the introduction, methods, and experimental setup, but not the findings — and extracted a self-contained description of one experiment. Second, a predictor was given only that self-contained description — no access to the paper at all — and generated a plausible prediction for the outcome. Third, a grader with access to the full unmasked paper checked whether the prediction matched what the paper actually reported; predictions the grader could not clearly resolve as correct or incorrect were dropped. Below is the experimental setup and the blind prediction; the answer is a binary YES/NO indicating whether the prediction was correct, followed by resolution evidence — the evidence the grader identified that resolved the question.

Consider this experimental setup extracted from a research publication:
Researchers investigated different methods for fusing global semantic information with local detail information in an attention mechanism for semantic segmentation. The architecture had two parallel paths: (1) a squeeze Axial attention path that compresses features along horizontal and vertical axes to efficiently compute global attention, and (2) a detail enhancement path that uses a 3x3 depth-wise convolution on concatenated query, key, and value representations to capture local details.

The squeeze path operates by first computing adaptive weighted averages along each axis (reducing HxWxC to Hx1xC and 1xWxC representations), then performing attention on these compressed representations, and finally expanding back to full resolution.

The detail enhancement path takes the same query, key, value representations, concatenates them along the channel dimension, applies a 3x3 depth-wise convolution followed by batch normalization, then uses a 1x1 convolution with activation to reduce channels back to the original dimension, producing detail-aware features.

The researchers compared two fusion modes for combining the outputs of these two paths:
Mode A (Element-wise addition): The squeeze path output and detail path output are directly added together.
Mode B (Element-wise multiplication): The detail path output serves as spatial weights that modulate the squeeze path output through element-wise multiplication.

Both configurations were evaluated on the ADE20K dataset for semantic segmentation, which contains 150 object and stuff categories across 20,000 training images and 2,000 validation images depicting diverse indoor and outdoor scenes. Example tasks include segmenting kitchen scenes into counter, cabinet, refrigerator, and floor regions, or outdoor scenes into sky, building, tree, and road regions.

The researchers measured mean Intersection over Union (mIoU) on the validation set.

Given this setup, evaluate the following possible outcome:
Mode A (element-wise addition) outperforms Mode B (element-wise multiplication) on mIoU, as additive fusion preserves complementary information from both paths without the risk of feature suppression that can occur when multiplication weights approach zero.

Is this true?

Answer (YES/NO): NO